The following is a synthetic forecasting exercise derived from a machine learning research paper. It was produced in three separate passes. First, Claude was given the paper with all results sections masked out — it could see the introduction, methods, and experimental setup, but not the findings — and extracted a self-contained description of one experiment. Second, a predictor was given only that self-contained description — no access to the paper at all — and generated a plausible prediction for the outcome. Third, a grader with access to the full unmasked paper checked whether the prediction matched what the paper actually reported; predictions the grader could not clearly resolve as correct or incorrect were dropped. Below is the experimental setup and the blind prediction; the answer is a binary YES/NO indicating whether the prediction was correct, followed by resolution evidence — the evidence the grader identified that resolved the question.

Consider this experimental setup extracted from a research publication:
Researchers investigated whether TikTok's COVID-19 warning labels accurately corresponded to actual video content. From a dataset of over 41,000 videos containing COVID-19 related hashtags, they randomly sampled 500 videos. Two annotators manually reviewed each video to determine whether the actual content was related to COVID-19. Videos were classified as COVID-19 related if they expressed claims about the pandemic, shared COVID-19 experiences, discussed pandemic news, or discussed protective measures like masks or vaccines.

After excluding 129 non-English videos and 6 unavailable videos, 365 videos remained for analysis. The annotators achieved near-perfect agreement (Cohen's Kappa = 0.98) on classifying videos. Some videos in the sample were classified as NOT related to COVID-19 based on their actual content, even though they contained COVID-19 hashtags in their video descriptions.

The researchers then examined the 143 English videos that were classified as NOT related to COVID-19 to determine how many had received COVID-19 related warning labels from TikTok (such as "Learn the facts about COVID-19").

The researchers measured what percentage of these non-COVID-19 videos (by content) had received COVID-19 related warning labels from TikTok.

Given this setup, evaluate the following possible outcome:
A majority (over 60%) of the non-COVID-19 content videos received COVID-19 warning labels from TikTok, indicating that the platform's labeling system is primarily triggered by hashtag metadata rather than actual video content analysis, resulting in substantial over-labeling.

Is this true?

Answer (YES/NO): NO